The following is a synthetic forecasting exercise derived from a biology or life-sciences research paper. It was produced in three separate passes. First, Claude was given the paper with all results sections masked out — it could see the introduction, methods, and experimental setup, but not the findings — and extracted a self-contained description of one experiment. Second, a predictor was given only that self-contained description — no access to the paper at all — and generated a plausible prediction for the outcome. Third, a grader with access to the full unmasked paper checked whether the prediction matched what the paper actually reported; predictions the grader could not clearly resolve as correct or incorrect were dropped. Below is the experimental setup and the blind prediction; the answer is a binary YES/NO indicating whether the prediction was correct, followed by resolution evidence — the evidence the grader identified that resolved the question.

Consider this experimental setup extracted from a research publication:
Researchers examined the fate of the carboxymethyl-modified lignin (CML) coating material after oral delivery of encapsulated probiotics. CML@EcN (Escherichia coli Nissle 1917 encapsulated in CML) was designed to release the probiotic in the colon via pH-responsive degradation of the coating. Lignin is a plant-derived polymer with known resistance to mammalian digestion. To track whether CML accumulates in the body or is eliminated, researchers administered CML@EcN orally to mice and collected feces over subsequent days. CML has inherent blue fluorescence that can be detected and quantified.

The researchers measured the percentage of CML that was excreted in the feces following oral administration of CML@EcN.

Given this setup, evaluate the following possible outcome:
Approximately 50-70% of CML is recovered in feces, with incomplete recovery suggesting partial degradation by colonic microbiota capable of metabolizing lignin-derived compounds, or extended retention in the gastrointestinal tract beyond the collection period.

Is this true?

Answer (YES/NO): YES